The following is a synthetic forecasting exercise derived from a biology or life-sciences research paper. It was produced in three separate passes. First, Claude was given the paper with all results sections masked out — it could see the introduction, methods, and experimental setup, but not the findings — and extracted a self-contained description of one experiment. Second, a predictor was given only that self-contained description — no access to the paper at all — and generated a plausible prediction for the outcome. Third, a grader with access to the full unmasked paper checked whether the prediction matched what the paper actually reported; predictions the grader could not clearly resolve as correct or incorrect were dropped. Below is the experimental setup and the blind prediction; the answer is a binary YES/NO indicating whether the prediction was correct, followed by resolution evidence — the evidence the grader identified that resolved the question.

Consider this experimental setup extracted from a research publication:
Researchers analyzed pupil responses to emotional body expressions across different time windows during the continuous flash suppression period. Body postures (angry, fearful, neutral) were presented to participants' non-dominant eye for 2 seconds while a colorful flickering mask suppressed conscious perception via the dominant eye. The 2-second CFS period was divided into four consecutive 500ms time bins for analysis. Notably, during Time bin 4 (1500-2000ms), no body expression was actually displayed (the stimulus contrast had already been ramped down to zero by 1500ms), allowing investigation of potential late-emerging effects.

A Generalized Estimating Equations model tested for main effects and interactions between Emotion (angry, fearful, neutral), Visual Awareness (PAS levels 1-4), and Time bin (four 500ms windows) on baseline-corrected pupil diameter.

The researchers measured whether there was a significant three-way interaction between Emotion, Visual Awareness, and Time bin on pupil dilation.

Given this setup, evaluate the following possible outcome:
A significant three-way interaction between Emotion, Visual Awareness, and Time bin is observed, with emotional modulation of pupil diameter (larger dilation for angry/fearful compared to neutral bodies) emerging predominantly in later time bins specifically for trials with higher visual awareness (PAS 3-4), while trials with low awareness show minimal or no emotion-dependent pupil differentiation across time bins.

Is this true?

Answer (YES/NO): NO